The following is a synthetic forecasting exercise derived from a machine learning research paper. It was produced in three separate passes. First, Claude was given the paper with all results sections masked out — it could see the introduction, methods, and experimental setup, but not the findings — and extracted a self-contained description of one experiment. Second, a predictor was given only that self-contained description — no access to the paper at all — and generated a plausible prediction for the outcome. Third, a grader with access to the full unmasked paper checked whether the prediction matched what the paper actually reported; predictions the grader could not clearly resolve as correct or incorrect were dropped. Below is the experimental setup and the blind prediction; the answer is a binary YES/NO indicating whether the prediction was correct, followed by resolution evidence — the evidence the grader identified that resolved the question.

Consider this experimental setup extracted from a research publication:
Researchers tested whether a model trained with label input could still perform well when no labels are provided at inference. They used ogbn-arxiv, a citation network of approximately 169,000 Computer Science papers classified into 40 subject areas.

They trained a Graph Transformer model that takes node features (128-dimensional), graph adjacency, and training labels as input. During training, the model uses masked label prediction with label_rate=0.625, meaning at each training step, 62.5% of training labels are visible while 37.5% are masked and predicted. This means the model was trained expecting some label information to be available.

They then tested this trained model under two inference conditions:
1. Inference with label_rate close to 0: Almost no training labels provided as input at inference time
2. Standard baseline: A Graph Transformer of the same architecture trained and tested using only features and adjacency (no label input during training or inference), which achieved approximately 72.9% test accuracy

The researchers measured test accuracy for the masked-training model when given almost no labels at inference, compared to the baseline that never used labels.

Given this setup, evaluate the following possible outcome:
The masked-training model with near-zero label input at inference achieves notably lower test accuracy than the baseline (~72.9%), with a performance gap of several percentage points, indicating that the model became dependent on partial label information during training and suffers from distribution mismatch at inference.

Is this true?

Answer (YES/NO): YES